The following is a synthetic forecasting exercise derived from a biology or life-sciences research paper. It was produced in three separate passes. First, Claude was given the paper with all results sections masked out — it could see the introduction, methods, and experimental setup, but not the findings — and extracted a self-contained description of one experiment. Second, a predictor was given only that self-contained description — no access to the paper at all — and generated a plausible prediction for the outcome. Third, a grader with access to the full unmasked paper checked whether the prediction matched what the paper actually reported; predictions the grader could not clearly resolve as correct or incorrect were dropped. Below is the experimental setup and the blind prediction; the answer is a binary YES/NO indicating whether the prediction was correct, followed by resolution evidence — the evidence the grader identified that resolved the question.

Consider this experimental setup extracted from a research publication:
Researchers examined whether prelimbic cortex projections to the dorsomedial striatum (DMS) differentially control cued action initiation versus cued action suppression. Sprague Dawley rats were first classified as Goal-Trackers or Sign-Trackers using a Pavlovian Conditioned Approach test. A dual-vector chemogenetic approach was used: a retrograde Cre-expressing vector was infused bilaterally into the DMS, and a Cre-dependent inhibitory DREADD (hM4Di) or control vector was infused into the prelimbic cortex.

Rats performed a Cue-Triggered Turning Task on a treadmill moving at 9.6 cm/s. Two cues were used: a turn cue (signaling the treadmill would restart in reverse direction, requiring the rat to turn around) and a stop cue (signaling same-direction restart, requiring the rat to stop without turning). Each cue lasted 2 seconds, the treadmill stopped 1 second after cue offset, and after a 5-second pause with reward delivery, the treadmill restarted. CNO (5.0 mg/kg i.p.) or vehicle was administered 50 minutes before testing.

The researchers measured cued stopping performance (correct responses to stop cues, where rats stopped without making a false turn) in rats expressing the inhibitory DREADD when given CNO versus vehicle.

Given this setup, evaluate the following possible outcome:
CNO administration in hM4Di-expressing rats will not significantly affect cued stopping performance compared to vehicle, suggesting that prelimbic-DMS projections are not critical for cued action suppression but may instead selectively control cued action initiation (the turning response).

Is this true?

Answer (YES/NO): YES